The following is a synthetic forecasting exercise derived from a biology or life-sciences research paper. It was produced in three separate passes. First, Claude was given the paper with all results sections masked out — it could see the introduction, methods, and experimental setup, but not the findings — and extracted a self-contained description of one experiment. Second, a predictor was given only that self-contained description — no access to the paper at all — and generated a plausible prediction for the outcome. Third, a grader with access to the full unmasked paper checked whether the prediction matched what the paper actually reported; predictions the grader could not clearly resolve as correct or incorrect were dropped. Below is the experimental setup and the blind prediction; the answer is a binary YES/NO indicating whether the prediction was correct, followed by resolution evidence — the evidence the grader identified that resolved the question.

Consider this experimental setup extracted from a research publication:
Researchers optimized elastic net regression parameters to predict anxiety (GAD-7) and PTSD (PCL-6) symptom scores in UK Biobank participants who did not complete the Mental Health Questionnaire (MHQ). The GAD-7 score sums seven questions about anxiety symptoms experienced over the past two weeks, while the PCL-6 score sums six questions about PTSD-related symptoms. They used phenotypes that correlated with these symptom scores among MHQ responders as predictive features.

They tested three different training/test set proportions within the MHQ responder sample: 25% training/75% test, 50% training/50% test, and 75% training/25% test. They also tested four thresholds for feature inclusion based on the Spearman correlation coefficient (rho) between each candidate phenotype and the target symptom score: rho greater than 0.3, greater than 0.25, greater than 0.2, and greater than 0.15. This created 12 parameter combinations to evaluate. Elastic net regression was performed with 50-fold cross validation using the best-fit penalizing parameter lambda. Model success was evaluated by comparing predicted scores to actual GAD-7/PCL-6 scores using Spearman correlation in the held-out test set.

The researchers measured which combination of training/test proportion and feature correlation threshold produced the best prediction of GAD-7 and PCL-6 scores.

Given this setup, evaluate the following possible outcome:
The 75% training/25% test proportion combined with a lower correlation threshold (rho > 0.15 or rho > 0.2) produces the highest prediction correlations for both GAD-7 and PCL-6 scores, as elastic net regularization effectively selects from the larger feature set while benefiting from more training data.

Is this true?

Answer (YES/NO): NO